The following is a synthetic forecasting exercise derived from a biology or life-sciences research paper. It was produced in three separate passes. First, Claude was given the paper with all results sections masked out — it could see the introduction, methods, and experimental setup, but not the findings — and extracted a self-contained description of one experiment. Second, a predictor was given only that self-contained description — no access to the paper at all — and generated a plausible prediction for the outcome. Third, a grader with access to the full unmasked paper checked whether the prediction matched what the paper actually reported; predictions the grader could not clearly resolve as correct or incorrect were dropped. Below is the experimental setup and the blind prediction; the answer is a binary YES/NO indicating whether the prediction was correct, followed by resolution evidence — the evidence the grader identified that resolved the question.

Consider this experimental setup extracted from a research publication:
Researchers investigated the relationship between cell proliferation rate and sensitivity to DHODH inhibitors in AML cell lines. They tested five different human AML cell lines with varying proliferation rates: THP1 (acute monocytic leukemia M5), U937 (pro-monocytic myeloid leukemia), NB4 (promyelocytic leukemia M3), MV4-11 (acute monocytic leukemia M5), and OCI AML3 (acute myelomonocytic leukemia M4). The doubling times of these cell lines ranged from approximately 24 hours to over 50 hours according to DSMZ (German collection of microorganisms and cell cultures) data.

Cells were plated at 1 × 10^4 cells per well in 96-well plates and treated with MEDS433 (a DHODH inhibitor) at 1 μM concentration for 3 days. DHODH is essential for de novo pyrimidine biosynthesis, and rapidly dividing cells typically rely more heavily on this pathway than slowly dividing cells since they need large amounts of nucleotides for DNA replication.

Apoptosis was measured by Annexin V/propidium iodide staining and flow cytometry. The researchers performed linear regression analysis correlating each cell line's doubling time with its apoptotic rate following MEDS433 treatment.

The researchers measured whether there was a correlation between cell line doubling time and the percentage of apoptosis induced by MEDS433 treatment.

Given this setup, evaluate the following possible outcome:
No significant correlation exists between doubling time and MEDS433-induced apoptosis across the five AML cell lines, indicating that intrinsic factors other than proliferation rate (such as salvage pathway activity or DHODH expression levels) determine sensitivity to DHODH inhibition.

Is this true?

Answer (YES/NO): NO